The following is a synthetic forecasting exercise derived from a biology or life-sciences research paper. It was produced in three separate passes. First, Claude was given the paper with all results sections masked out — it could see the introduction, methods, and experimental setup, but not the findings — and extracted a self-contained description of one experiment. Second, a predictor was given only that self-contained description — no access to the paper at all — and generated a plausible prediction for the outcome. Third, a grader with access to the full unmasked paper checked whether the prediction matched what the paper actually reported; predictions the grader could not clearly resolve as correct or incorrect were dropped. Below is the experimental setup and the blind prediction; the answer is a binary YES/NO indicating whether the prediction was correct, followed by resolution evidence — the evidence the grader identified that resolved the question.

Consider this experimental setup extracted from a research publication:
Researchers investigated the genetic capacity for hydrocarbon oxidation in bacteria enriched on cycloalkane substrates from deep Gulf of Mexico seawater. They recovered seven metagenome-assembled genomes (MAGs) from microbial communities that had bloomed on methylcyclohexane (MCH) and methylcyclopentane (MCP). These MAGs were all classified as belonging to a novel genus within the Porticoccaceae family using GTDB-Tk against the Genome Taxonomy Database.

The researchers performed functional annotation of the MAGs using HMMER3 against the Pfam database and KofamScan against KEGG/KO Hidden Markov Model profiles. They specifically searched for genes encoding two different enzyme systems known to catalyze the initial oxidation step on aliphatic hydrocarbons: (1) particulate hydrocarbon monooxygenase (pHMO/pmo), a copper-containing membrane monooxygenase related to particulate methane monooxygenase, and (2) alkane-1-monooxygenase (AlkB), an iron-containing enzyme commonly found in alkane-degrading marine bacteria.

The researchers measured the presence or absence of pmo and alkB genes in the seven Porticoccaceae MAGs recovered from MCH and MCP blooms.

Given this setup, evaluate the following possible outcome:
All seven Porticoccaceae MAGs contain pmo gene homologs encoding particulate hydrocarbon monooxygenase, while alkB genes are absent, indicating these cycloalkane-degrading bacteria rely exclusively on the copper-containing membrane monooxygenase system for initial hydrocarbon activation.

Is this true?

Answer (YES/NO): NO